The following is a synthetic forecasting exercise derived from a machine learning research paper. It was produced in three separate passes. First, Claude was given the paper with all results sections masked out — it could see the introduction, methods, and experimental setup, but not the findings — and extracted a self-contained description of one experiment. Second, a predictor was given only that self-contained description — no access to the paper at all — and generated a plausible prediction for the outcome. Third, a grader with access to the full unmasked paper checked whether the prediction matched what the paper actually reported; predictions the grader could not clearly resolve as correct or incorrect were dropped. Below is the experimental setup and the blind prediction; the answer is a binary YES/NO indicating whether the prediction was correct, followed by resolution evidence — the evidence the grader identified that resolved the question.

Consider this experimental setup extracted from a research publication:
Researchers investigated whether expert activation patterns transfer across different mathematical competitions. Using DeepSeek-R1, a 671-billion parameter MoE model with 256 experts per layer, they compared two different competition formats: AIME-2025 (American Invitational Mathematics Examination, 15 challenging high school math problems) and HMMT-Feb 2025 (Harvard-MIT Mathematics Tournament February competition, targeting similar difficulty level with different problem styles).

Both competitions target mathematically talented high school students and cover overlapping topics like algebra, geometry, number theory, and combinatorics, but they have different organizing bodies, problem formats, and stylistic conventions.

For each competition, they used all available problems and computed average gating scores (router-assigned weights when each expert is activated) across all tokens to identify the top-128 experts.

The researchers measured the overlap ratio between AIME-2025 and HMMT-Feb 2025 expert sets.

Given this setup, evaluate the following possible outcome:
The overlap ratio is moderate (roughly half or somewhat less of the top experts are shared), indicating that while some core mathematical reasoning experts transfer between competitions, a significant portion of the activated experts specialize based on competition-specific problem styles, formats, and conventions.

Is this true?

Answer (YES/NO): NO